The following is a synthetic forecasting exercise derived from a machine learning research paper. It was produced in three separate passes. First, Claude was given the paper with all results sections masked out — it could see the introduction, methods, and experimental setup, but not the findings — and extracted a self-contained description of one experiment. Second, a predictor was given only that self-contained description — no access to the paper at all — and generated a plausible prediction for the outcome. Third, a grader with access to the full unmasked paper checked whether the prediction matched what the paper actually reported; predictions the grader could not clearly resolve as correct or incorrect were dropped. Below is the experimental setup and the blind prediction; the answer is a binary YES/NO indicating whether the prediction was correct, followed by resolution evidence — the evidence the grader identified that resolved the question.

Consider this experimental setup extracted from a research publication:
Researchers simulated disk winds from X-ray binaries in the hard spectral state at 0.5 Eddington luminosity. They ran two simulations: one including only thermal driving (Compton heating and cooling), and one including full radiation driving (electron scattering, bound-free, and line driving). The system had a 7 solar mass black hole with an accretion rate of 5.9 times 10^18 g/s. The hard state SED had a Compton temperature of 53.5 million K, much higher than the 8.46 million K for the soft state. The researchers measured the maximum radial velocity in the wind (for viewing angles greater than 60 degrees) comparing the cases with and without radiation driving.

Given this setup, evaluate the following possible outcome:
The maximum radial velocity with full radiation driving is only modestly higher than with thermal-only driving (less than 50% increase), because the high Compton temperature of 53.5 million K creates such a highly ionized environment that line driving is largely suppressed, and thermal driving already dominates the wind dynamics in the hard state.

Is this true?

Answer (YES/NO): YES